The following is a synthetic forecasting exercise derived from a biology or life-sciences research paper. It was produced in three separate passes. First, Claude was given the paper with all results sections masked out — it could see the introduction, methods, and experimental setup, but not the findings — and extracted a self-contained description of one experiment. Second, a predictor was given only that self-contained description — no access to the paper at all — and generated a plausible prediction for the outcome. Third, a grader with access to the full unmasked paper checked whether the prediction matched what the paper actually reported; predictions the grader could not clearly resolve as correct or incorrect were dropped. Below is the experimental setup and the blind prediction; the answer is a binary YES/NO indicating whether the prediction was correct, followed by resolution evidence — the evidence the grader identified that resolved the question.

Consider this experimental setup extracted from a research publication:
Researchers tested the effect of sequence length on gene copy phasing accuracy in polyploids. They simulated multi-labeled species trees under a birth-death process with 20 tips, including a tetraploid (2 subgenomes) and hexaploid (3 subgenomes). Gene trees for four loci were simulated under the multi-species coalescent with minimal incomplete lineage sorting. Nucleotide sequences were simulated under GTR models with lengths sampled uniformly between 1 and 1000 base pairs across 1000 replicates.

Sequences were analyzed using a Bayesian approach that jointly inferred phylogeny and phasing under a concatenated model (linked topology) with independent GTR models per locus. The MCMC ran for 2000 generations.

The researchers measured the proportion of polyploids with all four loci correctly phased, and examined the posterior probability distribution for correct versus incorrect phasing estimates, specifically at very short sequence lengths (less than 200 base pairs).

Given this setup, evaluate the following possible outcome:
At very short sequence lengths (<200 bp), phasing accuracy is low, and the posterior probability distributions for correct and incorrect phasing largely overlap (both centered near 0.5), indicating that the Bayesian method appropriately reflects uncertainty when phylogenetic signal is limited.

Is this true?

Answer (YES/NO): NO